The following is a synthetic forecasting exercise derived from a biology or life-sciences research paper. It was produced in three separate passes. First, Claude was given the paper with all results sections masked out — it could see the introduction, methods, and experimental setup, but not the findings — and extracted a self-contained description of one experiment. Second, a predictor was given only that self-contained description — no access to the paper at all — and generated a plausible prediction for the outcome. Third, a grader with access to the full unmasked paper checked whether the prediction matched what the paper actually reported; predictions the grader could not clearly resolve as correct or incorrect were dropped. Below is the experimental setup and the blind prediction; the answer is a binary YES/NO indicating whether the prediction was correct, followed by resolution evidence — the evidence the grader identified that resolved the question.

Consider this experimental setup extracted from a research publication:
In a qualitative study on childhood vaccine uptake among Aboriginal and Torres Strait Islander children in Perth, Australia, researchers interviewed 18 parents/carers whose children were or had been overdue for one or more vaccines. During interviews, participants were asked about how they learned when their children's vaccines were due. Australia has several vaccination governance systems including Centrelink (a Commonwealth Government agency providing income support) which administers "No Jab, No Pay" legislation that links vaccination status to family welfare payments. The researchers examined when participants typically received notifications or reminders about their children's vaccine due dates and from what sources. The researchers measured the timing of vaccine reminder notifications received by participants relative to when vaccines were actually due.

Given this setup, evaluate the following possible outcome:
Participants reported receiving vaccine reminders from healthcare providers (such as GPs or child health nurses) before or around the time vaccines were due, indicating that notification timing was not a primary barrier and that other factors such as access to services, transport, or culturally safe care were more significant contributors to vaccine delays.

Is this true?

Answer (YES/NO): NO